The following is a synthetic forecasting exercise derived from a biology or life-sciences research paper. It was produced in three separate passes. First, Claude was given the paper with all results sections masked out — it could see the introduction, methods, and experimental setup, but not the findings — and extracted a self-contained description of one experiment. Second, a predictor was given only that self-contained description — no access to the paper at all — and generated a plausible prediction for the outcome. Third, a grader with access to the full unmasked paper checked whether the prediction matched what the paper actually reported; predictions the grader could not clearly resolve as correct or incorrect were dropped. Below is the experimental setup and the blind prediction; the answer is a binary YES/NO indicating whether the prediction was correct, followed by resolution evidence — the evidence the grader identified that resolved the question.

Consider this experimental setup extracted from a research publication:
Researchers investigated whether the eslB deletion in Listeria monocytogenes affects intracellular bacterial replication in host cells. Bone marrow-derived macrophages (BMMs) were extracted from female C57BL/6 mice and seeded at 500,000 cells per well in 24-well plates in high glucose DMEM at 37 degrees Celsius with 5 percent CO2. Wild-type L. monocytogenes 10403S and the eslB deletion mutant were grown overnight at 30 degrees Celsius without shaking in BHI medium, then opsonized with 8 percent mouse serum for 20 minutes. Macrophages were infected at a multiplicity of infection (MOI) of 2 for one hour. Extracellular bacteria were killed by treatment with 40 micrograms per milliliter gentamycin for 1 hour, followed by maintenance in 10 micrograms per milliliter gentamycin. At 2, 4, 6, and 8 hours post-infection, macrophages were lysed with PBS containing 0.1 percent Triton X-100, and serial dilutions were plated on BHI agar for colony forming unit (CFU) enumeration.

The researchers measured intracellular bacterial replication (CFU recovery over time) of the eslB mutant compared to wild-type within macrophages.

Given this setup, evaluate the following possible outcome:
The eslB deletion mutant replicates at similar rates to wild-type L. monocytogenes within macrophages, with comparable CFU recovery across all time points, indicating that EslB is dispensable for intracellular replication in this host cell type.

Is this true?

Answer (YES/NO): YES